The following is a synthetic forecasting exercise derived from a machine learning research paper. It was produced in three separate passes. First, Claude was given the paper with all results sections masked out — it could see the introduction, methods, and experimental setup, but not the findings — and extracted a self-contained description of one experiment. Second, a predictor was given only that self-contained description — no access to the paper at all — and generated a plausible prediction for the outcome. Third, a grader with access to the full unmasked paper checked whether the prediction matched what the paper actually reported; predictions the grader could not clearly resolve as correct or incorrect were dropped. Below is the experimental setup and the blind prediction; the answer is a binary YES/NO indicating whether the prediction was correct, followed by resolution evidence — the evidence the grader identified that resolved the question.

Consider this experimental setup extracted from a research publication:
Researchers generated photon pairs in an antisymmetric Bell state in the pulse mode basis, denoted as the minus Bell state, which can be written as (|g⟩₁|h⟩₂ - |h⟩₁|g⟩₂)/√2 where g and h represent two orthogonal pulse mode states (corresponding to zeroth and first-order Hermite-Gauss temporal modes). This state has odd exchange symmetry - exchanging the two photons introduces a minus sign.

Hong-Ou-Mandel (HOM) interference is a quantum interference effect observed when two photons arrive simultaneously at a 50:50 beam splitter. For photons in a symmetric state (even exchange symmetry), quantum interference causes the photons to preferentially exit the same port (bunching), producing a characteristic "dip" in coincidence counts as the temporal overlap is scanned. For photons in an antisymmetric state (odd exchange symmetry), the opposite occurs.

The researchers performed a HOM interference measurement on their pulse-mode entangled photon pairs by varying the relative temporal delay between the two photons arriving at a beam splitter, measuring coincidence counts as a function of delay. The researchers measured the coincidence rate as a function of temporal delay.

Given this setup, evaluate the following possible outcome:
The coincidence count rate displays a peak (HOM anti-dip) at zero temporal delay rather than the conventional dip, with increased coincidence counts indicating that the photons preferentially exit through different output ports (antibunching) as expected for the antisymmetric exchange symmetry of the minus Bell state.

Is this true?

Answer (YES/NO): YES